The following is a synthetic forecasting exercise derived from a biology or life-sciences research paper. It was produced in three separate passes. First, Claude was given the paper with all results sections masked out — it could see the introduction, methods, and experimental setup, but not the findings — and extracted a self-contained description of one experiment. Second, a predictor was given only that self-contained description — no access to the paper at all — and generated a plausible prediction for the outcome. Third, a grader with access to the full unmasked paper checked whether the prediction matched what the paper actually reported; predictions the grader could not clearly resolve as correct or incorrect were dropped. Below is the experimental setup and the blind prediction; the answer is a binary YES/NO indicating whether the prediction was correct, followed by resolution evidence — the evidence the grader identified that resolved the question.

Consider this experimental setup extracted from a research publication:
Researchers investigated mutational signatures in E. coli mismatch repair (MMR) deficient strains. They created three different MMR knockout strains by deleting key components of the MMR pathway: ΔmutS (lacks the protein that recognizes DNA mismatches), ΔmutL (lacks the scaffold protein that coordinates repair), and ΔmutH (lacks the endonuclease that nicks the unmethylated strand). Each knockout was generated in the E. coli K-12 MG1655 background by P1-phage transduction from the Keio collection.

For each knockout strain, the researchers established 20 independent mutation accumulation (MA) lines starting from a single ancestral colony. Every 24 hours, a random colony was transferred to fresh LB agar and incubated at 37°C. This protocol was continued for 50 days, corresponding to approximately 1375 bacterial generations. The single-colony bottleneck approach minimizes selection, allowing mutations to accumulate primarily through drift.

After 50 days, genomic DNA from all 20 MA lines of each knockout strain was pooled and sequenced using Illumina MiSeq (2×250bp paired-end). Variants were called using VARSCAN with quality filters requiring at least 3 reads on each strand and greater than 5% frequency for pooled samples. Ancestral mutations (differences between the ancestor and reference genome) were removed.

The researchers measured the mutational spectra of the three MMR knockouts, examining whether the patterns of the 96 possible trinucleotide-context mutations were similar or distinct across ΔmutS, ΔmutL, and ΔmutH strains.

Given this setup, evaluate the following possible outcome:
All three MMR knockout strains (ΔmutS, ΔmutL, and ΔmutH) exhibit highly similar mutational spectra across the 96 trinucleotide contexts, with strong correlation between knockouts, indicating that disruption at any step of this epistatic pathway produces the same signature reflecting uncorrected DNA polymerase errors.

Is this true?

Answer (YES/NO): YES